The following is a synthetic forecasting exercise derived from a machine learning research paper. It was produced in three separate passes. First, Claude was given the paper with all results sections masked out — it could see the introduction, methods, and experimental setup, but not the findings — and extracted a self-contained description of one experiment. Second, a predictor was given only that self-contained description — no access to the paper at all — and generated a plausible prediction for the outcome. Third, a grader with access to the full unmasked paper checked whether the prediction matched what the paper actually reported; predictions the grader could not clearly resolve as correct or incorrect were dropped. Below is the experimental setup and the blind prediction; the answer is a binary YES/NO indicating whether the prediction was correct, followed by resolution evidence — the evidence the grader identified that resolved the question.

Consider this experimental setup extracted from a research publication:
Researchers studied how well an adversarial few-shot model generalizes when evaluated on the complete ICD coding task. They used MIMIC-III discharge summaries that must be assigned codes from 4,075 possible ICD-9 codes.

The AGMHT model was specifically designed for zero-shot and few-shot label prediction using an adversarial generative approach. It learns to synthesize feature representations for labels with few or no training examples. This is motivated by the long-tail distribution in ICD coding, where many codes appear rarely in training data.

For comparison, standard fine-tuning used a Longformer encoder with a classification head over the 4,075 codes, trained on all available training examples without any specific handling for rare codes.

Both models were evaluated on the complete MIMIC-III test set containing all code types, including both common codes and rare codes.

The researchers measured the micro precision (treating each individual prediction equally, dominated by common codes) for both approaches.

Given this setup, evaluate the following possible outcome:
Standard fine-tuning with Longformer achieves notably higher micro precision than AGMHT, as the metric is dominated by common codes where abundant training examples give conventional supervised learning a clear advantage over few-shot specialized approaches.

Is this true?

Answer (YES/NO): YES